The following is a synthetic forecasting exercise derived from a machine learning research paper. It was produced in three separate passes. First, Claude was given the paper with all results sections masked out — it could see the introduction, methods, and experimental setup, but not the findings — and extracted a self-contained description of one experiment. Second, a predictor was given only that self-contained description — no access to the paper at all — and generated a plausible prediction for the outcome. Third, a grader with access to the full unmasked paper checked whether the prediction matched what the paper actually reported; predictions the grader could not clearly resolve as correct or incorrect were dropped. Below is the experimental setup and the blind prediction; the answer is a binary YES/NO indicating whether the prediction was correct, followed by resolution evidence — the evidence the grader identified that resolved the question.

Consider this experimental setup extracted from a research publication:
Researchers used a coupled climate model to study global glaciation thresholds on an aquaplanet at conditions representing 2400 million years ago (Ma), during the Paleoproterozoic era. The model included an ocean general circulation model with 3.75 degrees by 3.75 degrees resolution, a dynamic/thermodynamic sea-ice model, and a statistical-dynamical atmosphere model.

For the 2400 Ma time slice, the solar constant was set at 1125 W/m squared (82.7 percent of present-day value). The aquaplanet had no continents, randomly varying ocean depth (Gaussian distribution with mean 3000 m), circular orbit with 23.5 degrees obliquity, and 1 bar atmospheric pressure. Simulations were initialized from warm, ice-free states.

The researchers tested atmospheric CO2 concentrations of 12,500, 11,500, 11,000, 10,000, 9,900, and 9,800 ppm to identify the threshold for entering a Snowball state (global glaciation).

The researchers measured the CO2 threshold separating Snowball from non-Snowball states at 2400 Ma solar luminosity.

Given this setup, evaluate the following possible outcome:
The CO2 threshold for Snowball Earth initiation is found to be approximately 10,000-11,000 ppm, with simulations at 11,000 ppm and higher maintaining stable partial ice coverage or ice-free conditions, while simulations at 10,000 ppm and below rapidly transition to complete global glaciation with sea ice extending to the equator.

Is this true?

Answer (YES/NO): NO